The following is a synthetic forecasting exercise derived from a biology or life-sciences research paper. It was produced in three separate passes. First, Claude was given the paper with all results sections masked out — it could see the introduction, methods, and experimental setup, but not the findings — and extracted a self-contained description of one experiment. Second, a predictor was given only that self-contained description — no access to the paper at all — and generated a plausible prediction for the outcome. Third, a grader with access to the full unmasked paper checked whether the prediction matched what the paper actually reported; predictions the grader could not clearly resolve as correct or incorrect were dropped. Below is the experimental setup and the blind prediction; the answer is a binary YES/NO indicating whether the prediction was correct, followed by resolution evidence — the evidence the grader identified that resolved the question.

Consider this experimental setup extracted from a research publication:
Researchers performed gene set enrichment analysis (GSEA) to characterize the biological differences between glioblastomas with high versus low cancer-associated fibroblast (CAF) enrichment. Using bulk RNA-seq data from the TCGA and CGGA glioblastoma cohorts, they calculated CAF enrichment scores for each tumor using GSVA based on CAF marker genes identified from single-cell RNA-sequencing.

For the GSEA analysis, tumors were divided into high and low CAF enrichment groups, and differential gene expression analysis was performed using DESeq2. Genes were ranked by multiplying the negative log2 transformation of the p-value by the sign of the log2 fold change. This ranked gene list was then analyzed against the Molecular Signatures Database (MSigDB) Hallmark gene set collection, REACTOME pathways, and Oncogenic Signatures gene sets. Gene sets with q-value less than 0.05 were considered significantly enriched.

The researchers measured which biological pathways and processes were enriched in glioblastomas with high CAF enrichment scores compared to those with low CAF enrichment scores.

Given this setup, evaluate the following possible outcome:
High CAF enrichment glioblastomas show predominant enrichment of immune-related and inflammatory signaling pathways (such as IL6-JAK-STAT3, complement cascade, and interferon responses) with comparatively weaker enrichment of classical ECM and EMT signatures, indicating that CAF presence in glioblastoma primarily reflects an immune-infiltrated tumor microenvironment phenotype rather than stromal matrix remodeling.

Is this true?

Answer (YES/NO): NO